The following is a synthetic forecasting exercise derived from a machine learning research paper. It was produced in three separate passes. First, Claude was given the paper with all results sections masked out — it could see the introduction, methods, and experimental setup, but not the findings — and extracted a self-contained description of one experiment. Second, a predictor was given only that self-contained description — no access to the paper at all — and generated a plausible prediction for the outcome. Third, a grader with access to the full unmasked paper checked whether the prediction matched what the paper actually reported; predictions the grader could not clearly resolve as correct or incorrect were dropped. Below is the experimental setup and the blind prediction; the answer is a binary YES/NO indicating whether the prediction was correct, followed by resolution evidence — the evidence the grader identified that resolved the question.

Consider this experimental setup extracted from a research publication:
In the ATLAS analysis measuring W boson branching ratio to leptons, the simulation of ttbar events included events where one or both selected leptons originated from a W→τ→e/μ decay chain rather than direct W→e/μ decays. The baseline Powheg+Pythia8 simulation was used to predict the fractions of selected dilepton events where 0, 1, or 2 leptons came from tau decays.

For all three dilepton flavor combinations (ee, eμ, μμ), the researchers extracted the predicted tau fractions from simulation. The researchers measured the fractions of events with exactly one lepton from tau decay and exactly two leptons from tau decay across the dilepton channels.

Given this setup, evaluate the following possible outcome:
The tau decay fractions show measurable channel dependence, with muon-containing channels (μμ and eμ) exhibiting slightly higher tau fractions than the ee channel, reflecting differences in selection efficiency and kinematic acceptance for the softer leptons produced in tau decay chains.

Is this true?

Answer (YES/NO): NO